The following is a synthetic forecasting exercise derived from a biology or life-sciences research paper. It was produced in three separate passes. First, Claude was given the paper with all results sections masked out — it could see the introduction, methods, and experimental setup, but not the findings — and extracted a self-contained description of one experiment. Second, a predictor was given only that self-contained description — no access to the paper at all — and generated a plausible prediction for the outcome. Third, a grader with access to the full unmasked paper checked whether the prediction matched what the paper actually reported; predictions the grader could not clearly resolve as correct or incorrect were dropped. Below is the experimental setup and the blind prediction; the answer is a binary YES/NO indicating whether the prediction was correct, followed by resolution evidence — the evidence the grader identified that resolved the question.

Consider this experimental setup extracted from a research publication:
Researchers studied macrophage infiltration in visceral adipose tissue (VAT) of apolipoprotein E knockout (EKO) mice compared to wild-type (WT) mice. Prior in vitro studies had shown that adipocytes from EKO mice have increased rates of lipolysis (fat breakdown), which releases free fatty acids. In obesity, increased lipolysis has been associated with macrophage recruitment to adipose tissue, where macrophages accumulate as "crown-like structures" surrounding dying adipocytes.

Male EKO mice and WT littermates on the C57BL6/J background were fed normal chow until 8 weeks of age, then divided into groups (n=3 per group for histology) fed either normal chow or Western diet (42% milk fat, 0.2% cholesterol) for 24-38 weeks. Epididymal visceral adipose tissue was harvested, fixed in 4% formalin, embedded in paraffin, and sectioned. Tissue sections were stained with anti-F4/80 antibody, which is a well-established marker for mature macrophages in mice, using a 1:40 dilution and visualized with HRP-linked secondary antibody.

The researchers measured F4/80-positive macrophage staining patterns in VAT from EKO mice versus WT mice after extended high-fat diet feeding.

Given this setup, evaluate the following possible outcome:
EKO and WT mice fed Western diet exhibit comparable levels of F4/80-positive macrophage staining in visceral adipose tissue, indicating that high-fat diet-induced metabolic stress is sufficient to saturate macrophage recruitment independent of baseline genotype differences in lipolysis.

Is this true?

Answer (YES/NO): NO